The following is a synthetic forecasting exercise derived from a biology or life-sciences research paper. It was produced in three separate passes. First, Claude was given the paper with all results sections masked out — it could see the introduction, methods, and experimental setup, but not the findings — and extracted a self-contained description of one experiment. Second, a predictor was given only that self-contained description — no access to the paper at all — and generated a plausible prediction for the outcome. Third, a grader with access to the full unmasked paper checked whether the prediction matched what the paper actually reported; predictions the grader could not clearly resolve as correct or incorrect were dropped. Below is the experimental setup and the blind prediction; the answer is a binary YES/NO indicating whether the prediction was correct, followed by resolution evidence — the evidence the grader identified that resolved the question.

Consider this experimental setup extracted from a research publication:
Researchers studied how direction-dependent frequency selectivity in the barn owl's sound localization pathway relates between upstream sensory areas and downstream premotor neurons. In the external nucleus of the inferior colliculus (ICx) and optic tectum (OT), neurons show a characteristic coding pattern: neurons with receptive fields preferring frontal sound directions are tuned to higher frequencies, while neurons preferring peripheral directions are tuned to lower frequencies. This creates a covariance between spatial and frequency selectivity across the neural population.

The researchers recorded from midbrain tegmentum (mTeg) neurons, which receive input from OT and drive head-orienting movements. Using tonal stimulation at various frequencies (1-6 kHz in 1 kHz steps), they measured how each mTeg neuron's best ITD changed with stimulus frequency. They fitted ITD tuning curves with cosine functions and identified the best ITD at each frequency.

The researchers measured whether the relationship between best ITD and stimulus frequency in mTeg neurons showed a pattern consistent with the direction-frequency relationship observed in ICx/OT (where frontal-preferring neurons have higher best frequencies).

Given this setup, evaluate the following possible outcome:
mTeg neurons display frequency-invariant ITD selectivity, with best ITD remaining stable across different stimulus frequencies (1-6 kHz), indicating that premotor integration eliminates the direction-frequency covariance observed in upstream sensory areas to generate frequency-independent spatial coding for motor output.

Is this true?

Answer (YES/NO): NO